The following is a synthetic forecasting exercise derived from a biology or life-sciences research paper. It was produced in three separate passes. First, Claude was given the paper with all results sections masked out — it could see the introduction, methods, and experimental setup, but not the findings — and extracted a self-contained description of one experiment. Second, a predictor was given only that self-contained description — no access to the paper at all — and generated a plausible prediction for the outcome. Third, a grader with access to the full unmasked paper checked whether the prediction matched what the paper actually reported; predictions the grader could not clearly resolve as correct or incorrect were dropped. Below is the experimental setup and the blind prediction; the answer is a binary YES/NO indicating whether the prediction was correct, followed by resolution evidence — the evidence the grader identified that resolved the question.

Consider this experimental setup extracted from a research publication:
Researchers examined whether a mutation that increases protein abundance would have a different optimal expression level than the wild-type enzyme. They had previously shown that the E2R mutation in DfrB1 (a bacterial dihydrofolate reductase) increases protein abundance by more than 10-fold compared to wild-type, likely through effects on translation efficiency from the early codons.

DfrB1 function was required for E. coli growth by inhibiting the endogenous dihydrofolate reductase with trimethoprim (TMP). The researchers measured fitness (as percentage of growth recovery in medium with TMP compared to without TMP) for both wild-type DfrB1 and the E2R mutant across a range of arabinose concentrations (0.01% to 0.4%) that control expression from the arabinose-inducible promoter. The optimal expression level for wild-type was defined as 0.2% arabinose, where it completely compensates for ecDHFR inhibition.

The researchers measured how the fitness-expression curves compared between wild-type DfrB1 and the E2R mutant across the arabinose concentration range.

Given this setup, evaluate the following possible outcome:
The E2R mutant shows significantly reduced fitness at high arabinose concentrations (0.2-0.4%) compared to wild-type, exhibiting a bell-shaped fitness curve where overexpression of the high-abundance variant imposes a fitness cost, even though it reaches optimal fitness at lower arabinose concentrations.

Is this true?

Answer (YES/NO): NO